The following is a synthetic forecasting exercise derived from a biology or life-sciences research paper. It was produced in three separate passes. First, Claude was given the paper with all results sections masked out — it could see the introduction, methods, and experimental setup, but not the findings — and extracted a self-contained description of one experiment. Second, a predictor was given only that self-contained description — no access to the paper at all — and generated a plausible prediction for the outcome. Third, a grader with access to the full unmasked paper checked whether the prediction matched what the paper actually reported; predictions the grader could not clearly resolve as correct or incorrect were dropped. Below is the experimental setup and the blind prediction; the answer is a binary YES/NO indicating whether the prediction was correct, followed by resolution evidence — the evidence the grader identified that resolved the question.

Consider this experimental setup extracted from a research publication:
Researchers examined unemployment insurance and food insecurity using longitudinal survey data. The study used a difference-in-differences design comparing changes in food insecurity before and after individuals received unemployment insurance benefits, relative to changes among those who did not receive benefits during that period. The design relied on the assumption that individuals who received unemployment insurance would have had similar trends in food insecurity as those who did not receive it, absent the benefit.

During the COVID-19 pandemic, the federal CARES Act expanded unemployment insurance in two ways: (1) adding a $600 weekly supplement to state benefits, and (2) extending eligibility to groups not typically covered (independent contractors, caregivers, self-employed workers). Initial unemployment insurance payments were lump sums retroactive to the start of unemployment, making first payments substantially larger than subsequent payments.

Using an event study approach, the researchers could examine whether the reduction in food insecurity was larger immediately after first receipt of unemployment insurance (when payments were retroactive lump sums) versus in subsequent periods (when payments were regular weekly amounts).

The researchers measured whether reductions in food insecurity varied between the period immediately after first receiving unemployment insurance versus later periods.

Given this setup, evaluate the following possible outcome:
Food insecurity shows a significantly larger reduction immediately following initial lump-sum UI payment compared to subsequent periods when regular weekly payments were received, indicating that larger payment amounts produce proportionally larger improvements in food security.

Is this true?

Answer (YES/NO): YES